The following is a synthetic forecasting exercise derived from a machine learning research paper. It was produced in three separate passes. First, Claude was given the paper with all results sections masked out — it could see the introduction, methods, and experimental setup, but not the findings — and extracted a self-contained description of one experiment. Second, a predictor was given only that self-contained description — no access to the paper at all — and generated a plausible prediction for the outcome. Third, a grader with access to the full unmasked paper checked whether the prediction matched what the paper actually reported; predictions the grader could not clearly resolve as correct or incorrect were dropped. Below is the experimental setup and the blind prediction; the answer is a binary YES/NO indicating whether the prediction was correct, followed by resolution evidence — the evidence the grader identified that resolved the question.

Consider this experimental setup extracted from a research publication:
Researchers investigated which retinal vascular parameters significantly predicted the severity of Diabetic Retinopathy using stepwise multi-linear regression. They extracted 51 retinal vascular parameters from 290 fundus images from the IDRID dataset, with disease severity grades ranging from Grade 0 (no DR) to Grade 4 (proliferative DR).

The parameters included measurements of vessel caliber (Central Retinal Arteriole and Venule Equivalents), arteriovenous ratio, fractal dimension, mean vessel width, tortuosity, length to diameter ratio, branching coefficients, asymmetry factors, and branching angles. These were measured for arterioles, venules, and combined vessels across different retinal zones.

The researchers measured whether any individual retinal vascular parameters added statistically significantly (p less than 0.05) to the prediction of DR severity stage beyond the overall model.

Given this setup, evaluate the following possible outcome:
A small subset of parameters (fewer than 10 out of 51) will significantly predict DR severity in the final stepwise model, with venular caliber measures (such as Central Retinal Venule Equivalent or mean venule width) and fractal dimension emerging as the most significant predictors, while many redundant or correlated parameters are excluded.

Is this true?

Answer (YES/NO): NO